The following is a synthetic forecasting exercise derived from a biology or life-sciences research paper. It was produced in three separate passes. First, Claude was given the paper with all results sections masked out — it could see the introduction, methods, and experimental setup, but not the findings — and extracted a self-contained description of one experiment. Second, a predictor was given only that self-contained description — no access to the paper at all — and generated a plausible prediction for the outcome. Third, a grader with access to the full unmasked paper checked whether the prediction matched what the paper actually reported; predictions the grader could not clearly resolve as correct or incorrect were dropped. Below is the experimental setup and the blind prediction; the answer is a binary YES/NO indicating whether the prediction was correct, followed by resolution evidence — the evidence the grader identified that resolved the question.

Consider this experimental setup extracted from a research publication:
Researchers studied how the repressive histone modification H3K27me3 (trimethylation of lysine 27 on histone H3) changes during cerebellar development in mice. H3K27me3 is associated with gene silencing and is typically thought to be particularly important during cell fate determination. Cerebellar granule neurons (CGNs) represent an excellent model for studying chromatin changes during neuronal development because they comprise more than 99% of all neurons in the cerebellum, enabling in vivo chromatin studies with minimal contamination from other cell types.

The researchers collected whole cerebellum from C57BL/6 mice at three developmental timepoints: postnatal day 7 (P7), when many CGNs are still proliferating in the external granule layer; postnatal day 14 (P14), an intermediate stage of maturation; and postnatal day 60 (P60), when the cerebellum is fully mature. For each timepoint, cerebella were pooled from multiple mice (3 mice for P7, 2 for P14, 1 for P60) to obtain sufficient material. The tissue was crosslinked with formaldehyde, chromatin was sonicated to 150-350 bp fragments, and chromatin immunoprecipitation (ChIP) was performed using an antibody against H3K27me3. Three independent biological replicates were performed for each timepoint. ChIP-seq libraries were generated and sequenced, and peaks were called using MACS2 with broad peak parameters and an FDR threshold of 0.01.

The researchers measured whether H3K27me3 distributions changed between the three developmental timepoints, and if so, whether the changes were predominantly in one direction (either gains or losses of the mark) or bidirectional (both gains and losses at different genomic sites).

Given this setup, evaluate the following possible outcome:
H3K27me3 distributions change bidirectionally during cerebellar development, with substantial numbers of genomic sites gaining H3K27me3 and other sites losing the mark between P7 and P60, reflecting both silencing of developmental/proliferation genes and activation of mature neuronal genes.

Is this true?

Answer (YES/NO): YES